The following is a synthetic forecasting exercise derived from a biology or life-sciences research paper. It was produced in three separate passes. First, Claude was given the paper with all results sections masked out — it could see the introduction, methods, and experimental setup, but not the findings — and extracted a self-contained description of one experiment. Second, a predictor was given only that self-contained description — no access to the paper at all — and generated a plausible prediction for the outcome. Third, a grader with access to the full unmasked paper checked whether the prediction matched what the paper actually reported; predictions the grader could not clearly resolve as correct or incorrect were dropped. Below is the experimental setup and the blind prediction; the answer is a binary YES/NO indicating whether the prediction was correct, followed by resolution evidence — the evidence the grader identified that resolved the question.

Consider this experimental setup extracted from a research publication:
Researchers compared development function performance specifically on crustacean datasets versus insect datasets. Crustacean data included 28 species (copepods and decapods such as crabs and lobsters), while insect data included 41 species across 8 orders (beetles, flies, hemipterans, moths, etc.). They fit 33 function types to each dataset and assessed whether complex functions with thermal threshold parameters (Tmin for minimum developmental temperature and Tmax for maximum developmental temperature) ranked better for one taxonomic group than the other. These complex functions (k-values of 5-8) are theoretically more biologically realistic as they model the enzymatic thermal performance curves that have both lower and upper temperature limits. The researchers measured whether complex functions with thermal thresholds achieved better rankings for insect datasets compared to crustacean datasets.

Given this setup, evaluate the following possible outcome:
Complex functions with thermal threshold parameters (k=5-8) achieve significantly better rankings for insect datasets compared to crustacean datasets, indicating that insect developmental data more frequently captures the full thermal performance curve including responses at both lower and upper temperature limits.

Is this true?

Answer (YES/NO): NO